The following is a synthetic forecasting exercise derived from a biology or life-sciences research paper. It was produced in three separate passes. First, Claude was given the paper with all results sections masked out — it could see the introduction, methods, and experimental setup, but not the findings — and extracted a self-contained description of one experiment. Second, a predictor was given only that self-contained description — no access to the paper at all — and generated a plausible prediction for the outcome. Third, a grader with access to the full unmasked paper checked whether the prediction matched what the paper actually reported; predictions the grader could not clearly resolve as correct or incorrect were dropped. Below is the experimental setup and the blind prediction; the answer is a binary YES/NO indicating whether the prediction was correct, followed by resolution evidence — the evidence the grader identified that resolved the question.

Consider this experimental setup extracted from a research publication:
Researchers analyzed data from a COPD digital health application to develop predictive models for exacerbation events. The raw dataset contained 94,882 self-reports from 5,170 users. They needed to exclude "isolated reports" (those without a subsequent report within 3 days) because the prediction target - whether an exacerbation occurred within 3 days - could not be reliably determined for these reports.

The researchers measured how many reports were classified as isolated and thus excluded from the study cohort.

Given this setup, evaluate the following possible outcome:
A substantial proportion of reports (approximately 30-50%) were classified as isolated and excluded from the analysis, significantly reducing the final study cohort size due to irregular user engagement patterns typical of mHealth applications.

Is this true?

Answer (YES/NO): NO